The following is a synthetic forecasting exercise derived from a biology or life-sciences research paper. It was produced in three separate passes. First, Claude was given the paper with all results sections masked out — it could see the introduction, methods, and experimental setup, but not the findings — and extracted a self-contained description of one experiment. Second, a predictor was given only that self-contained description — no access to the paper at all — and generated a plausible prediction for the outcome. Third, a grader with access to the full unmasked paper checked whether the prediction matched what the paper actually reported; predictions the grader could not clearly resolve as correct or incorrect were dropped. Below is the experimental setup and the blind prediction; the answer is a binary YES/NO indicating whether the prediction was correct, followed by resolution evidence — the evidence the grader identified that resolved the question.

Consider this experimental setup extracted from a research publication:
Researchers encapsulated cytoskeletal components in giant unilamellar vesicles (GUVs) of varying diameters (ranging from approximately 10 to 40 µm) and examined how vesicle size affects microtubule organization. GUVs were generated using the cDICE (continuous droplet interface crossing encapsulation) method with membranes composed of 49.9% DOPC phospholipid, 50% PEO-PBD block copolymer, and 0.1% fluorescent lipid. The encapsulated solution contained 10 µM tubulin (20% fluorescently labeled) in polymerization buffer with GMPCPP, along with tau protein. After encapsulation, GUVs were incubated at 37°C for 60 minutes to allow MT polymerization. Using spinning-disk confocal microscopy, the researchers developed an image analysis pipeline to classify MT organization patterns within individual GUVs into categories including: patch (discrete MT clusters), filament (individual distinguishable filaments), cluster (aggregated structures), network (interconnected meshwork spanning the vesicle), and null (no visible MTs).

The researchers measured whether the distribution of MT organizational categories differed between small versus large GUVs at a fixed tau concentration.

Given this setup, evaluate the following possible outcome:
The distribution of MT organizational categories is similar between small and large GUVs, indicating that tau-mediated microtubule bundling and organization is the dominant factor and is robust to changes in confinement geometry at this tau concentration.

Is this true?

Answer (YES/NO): NO